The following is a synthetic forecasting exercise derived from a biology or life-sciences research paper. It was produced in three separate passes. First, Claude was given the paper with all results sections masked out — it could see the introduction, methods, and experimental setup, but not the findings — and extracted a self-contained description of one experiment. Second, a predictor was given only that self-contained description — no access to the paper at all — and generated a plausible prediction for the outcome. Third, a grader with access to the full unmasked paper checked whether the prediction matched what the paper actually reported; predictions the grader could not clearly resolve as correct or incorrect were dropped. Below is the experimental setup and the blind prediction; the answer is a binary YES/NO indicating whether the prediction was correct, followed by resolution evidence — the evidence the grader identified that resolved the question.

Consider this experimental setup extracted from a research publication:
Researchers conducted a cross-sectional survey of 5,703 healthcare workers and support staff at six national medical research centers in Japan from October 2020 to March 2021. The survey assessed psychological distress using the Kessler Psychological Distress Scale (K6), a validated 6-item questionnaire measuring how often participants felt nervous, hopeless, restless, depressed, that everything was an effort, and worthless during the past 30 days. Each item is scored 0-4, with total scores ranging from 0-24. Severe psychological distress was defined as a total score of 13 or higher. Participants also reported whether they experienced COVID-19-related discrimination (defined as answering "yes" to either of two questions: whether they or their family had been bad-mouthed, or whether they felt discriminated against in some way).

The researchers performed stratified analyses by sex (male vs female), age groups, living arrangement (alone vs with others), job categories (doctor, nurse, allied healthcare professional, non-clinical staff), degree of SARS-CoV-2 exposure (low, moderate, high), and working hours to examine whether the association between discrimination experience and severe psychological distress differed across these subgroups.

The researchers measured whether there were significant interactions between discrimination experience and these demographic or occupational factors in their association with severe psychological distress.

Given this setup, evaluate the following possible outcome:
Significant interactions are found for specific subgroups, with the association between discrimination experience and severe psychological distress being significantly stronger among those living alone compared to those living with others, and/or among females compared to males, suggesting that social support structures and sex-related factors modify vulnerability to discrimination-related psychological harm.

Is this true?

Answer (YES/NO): NO